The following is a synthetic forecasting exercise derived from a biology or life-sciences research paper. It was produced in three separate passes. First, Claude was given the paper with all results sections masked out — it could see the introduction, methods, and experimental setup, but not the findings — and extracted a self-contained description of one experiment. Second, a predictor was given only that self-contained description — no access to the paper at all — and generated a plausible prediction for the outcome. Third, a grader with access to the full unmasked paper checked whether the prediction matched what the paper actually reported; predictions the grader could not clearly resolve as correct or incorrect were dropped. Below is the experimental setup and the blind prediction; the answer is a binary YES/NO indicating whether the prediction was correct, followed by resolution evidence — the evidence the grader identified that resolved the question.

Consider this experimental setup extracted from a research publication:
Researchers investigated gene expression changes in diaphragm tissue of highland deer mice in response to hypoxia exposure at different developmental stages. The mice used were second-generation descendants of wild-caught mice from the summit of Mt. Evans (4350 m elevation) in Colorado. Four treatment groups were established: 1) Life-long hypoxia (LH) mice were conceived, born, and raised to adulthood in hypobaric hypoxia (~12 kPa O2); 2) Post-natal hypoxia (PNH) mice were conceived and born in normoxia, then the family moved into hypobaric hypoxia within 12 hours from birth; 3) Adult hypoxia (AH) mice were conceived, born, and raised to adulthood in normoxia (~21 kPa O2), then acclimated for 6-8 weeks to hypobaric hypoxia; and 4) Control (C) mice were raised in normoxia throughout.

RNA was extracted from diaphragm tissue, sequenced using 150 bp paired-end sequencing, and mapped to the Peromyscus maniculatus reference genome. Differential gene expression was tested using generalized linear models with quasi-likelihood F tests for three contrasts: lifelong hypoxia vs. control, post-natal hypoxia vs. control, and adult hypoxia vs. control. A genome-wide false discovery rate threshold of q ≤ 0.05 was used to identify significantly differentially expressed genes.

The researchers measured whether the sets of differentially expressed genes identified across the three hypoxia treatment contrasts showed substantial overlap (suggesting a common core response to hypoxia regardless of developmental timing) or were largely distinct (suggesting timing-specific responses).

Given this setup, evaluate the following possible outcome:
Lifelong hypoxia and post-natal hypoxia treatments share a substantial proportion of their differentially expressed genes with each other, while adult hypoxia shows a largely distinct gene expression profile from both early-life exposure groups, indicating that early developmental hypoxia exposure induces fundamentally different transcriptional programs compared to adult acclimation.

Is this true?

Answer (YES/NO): NO